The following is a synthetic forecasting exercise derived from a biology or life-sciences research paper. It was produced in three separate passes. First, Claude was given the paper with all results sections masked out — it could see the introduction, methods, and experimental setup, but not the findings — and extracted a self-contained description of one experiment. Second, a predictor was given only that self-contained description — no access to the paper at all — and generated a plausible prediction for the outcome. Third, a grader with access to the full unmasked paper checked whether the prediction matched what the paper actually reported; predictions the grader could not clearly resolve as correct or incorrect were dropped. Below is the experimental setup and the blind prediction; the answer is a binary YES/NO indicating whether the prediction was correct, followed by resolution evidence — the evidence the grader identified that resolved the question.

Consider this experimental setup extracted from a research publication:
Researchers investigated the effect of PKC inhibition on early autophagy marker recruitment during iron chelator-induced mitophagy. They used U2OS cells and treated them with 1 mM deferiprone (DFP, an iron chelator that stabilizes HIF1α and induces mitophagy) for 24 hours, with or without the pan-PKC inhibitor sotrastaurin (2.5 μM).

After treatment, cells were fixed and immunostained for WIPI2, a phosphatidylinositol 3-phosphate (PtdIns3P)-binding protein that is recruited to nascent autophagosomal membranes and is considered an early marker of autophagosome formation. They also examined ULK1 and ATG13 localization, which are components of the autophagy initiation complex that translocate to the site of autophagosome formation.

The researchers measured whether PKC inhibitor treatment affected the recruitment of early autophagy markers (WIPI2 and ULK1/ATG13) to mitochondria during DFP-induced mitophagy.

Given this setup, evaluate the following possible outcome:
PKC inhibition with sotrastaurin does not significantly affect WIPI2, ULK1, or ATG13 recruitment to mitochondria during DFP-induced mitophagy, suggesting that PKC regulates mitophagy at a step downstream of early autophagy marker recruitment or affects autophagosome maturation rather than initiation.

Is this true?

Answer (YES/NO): NO